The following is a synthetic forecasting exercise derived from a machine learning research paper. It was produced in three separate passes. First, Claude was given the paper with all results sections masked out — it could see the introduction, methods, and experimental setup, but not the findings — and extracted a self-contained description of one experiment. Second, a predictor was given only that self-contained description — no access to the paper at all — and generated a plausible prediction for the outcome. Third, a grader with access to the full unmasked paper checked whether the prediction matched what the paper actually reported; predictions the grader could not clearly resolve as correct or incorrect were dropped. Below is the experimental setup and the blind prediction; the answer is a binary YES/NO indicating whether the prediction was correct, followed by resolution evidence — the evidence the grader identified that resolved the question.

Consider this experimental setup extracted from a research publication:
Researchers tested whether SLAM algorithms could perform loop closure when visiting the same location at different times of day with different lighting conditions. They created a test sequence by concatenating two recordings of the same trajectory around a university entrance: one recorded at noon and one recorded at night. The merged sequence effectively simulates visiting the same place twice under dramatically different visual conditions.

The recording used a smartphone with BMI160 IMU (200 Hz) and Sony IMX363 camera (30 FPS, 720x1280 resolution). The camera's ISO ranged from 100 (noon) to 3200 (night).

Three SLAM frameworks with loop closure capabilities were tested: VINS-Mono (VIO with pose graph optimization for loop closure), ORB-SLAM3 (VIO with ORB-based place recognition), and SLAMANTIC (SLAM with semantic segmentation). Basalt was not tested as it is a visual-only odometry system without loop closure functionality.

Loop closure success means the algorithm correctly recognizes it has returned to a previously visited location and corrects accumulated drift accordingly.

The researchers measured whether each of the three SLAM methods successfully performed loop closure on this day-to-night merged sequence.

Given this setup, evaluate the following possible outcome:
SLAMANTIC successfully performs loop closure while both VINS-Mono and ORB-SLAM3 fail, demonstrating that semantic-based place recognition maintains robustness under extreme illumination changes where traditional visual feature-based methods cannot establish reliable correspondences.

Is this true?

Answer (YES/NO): NO